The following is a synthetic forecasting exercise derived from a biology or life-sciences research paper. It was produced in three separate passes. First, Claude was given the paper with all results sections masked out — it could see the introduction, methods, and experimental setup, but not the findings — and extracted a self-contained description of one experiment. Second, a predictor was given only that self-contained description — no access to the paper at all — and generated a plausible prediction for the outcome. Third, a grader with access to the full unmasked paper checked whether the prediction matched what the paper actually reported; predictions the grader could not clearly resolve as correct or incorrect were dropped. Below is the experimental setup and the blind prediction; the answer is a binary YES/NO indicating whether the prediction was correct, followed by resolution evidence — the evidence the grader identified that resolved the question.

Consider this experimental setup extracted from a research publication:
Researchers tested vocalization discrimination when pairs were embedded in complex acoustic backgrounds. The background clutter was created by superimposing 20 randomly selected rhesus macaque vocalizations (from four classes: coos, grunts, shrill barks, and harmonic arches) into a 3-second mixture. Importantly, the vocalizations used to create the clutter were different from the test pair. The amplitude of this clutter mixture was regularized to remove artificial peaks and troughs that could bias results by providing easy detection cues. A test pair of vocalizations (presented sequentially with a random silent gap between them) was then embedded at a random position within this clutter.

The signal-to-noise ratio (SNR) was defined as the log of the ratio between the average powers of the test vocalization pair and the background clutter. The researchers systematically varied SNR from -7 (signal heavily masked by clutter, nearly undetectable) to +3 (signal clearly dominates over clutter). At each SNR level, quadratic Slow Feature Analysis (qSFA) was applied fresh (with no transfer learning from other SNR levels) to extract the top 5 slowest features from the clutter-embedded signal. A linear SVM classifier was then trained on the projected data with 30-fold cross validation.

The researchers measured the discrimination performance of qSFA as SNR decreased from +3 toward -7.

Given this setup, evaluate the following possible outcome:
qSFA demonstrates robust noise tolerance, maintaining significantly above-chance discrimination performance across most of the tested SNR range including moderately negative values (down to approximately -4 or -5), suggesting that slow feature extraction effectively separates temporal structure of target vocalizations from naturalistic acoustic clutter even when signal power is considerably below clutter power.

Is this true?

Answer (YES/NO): NO